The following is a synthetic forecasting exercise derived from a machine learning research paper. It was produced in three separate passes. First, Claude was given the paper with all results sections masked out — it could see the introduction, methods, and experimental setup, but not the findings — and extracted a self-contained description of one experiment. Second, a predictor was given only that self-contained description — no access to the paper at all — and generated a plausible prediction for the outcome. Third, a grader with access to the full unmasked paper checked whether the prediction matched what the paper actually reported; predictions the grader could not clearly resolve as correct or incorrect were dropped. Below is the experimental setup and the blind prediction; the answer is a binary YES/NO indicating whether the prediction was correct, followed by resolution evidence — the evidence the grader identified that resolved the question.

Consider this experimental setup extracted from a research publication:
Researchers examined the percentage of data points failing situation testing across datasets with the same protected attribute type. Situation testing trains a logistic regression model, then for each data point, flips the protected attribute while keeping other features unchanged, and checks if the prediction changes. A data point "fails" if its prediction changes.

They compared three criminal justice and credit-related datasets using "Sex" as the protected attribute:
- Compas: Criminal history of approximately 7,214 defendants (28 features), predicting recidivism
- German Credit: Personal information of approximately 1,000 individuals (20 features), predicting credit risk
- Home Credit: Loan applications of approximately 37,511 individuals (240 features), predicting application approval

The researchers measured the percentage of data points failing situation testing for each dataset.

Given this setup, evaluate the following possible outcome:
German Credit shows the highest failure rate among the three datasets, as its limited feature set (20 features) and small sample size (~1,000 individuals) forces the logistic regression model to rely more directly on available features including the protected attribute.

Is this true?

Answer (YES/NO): NO